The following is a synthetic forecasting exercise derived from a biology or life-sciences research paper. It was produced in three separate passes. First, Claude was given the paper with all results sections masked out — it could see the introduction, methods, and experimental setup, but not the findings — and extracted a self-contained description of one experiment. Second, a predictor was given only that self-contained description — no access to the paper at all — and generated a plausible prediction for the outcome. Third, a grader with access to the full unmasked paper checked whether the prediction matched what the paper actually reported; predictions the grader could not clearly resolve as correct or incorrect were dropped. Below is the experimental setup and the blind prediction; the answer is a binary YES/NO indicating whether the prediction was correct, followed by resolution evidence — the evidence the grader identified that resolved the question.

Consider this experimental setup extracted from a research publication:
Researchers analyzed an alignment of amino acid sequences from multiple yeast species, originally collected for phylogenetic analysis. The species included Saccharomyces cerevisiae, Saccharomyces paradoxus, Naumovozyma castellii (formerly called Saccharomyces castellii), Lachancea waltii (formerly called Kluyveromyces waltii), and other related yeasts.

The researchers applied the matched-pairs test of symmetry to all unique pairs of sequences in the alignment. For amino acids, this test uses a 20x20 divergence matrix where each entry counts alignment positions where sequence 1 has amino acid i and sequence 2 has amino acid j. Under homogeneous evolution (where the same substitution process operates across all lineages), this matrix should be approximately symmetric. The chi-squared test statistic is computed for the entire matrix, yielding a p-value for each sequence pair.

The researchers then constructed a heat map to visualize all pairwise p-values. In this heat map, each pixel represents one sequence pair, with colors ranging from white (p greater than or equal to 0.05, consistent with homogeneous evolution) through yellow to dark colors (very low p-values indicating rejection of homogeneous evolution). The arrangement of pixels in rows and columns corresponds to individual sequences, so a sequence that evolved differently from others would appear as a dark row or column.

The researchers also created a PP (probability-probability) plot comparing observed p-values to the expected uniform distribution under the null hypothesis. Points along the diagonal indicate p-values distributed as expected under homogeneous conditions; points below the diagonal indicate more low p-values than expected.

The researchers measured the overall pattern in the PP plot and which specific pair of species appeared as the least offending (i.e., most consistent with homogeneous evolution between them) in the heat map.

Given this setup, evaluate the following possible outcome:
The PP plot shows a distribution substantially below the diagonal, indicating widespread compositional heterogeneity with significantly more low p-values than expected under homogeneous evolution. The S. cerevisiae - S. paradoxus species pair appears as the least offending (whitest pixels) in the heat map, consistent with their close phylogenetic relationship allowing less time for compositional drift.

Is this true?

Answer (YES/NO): YES